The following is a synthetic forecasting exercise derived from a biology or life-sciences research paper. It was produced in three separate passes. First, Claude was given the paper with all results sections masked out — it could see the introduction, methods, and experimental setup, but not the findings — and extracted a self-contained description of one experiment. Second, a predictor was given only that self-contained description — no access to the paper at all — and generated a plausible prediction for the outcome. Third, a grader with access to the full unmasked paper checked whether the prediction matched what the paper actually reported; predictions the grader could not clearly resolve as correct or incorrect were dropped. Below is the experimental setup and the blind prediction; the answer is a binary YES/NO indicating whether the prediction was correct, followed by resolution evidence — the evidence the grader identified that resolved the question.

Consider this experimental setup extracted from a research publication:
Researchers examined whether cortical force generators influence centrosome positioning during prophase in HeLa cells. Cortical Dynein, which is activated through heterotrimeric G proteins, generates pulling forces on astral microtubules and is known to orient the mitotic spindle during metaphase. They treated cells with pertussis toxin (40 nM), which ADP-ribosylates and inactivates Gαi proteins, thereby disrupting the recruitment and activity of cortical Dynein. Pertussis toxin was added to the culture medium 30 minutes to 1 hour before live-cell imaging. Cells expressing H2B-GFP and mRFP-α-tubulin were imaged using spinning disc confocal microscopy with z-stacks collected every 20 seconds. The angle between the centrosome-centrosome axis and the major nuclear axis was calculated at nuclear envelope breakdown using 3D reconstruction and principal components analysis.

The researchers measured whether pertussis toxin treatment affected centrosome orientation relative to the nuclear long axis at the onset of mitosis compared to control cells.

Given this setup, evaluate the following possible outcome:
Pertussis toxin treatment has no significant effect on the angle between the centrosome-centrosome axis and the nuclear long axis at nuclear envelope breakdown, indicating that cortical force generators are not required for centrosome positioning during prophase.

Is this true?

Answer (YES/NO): YES